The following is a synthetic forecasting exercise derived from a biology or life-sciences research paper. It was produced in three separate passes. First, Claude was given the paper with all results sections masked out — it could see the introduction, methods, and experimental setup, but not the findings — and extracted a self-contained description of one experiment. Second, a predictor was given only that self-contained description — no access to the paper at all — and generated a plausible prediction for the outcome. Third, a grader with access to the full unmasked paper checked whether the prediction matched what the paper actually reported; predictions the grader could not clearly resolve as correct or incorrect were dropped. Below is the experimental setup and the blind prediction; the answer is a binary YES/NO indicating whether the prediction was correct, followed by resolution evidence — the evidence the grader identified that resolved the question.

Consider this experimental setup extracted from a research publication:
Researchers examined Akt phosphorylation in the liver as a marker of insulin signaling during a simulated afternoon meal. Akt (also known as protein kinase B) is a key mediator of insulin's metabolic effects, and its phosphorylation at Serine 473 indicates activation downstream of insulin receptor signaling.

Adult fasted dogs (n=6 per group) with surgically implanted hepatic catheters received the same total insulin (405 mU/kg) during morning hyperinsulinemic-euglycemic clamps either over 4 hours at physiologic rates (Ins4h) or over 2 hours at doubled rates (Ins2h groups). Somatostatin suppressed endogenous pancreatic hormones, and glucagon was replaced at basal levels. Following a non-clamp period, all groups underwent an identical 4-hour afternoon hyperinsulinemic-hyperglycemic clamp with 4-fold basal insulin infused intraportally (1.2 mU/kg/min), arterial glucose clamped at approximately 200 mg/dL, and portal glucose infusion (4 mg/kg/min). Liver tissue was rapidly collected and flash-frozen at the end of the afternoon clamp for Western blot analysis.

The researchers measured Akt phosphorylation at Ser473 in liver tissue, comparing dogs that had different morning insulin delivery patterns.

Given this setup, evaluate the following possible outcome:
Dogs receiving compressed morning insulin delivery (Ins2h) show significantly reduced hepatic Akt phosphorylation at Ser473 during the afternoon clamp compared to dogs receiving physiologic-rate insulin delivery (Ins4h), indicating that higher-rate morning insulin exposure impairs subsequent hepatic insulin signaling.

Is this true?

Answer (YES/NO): NO